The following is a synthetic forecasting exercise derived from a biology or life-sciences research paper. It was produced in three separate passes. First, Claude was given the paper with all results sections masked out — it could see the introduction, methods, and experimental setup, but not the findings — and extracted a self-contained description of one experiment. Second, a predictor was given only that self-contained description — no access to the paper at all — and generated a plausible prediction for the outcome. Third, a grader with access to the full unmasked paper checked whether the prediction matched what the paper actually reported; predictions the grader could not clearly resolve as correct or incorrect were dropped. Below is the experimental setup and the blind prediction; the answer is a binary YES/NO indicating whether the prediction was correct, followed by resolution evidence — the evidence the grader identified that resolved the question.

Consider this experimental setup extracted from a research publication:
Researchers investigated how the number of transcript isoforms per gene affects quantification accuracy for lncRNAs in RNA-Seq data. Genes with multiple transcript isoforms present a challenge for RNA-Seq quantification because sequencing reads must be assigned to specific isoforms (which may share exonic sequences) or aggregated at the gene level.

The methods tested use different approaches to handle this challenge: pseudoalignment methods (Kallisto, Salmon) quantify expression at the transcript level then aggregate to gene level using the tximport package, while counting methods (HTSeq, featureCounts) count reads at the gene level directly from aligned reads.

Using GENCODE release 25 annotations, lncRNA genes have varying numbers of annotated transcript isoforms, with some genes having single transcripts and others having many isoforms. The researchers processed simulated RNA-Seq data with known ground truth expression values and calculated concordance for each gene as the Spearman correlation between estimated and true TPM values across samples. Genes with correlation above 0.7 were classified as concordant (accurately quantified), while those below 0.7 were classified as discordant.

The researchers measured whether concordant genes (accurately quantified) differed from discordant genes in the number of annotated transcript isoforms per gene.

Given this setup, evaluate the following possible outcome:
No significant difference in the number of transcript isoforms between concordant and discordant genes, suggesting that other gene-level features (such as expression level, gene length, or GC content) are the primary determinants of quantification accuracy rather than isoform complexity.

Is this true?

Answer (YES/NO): NO